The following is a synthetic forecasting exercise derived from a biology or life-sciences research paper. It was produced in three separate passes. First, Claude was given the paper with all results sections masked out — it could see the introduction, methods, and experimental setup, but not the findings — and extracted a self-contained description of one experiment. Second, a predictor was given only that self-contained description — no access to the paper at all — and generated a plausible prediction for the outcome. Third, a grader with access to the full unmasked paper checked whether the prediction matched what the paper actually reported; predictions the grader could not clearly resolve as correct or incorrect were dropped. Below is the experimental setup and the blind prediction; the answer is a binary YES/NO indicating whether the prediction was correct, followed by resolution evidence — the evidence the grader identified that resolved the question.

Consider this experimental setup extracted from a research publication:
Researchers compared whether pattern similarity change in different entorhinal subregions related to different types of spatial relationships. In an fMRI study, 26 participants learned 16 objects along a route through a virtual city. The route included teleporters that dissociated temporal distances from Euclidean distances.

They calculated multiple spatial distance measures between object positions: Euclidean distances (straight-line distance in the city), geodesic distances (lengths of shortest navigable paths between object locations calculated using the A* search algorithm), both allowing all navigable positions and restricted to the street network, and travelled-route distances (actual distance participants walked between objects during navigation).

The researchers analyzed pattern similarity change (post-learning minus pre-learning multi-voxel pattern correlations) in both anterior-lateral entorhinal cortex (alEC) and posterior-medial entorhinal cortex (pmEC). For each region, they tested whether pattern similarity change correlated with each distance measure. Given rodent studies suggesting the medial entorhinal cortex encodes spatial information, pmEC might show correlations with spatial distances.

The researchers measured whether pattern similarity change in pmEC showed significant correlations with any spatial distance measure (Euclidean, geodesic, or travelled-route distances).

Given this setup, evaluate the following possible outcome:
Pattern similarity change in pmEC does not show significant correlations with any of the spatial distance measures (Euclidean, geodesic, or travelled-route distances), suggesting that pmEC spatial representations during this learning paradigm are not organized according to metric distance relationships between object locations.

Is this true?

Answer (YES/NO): YES